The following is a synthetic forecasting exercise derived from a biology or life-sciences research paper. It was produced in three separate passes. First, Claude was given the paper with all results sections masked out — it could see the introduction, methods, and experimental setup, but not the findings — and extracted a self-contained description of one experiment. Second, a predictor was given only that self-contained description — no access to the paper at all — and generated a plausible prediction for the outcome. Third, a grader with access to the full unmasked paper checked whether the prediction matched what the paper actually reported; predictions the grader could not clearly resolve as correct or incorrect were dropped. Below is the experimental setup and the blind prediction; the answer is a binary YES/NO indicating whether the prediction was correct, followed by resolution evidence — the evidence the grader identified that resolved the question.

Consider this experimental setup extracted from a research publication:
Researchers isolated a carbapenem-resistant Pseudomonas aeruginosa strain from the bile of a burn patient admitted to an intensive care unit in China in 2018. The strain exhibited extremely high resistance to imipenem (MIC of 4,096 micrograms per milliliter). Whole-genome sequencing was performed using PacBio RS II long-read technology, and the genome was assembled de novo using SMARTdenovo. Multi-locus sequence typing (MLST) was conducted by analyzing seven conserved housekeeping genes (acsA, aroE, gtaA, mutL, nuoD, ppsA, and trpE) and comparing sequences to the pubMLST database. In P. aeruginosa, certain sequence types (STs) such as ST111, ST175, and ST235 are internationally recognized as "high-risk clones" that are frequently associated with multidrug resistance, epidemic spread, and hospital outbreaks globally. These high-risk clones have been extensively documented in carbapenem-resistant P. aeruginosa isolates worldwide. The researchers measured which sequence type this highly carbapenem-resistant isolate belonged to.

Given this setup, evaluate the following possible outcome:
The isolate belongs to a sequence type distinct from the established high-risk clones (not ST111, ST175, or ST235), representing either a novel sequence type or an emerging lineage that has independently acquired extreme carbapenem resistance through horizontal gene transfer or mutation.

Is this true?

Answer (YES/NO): YES